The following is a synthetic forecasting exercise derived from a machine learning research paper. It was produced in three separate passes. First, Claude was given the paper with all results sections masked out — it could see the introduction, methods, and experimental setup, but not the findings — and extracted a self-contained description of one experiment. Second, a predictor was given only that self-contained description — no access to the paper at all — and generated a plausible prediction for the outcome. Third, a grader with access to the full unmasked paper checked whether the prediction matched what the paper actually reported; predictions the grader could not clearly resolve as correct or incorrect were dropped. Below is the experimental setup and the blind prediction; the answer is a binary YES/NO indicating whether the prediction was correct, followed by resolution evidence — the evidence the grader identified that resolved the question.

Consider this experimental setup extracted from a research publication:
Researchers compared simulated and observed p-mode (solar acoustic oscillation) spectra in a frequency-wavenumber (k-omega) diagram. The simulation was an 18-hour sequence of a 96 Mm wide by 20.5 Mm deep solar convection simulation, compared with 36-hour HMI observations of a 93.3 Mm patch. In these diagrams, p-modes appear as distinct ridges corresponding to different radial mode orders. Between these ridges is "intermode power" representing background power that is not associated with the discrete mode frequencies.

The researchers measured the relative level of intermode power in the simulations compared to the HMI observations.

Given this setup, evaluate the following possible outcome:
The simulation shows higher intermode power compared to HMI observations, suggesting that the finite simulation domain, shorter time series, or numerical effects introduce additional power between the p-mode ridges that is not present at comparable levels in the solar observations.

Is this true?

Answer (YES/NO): YES